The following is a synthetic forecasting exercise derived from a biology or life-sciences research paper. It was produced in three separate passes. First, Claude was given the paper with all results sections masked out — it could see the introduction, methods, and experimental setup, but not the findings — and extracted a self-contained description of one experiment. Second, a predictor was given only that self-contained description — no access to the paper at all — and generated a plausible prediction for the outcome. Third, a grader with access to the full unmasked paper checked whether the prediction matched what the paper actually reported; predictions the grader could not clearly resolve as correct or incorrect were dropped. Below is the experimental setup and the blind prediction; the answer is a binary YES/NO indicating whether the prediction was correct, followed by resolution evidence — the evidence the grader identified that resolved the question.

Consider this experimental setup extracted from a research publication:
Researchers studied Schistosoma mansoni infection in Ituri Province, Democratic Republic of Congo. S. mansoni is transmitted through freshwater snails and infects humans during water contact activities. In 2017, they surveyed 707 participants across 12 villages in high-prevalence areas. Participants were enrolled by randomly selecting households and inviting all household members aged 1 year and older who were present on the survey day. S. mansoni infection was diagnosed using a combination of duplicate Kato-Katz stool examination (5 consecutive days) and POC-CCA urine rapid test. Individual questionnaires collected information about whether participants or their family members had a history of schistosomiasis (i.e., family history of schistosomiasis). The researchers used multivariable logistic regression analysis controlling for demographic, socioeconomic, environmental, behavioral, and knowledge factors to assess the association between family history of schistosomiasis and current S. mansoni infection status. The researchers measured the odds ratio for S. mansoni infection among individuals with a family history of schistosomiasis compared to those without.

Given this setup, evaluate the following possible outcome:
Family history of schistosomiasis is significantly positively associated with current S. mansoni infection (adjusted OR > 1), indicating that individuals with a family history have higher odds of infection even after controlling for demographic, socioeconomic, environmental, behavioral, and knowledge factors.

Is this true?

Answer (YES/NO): NO